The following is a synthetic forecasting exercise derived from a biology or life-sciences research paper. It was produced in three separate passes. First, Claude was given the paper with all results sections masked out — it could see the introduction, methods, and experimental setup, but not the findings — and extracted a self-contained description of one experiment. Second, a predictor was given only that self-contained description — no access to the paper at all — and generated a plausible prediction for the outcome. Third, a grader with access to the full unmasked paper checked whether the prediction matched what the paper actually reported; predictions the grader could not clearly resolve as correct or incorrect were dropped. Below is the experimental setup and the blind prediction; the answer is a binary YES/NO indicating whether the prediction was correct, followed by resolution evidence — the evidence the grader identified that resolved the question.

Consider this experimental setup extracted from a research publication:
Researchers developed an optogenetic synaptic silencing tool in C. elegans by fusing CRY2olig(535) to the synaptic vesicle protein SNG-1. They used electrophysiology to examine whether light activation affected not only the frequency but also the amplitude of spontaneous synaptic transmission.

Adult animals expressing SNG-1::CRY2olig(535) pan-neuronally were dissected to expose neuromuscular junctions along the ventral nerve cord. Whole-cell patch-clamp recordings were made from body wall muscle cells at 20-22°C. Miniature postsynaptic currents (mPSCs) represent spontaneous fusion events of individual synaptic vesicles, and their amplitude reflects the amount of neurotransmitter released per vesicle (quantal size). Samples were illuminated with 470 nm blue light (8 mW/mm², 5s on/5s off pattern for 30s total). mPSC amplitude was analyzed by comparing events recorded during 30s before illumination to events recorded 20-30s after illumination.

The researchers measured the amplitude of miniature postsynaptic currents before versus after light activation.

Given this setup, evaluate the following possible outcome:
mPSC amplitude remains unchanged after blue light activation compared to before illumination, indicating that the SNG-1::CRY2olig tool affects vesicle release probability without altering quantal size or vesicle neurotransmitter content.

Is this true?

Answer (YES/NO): YES